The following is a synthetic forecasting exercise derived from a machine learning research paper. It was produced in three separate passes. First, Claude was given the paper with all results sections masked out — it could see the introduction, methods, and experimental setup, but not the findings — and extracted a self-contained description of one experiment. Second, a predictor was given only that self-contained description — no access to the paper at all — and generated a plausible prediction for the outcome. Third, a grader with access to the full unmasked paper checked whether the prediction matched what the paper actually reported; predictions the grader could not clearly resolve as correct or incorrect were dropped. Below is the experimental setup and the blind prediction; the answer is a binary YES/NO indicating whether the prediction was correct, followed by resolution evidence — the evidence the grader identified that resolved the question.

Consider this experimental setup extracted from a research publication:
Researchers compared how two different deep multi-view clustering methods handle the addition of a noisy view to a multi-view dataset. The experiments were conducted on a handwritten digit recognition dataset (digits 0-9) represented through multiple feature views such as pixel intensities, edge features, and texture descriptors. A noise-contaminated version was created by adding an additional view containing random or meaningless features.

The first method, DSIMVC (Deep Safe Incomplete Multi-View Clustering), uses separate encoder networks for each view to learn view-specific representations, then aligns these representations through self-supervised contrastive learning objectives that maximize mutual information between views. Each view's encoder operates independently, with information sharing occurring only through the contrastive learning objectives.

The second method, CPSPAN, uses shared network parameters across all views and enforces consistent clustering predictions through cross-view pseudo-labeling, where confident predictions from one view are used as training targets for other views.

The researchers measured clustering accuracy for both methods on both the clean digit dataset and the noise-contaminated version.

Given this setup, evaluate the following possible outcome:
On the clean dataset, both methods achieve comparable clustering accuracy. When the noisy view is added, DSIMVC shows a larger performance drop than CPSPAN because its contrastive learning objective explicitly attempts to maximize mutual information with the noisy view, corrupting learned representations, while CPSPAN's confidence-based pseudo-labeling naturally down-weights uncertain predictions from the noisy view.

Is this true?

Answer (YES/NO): NO